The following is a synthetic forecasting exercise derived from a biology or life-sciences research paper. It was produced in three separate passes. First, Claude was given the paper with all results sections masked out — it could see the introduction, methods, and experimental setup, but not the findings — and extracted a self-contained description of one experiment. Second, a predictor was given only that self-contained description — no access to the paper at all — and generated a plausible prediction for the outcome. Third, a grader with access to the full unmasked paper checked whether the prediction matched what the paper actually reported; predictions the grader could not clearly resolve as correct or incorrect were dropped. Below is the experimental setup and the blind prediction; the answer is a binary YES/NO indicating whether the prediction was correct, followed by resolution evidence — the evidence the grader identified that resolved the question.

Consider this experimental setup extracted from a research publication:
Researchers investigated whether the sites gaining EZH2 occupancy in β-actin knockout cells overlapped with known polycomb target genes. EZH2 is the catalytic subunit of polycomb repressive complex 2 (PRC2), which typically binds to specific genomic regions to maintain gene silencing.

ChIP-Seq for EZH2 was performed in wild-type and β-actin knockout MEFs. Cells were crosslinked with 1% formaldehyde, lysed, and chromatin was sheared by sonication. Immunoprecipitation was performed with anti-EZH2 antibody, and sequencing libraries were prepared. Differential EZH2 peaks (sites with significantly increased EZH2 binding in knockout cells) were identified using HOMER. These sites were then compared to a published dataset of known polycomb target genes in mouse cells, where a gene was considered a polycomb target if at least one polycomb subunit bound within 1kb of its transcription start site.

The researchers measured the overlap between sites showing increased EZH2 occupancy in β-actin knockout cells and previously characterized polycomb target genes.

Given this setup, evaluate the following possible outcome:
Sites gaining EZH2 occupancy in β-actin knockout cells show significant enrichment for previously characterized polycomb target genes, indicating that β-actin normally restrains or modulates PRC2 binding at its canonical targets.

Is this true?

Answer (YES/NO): NO